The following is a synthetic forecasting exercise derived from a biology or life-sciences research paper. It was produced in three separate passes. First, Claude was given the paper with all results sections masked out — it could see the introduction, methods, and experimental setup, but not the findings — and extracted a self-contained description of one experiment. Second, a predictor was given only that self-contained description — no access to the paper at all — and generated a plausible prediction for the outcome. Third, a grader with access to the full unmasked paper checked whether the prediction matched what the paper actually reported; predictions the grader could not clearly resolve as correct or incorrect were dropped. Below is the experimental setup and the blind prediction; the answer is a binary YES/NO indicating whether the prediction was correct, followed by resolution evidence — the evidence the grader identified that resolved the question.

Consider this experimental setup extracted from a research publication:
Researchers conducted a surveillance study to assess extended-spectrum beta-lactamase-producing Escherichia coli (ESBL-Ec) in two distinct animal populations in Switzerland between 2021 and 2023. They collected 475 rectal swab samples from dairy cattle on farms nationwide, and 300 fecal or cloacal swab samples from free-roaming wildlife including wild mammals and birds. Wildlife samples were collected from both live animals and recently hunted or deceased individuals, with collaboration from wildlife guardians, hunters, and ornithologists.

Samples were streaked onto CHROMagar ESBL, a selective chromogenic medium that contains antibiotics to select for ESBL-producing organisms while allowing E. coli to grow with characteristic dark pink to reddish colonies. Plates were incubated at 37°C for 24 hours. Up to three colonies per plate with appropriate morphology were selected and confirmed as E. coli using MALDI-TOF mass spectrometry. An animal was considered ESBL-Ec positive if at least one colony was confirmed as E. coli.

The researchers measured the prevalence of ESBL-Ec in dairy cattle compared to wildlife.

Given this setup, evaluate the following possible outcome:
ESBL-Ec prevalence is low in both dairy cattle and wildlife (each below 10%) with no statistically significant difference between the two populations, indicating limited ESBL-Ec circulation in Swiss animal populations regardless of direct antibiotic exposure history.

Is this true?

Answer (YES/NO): NO